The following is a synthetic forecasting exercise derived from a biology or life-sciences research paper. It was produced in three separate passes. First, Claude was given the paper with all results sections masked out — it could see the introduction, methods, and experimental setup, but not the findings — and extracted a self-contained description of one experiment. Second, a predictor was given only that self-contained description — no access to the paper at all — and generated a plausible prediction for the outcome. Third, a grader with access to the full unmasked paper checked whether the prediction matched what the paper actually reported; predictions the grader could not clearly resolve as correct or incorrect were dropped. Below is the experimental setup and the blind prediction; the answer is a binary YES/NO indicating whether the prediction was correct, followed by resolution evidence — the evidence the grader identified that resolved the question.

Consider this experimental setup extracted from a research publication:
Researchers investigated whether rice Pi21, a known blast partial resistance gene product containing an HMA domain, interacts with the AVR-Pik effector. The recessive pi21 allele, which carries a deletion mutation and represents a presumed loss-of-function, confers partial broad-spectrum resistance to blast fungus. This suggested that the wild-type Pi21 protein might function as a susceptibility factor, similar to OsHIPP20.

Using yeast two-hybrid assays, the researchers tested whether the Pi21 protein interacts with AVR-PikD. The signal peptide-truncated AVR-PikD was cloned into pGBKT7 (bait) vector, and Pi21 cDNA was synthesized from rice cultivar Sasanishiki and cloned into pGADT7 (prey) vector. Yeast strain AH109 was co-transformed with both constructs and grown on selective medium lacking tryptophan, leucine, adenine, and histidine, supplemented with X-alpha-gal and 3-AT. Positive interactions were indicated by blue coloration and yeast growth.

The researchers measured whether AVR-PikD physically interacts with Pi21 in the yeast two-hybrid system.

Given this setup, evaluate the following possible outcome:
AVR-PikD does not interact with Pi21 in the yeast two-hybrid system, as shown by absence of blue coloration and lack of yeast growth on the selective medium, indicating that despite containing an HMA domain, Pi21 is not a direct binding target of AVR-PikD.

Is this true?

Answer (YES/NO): YES